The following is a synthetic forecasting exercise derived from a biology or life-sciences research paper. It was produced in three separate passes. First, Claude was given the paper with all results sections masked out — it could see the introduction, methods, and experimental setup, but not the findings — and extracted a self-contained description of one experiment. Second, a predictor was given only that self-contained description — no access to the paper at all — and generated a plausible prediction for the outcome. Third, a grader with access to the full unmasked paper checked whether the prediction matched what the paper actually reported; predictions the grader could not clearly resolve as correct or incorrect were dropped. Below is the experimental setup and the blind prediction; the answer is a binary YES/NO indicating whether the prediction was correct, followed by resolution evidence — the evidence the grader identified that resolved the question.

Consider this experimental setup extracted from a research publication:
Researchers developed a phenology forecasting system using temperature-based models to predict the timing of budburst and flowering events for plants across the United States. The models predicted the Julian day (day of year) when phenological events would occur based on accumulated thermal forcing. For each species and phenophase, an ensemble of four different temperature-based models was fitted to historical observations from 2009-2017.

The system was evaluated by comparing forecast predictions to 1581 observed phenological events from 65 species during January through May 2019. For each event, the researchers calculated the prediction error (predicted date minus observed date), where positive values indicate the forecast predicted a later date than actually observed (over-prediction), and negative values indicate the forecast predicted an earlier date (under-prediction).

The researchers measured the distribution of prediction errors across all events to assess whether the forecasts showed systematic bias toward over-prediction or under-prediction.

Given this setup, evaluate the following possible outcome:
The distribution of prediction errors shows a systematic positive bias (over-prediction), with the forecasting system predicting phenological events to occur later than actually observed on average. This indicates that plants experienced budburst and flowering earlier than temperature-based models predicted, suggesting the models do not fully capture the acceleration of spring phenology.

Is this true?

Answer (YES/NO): NO